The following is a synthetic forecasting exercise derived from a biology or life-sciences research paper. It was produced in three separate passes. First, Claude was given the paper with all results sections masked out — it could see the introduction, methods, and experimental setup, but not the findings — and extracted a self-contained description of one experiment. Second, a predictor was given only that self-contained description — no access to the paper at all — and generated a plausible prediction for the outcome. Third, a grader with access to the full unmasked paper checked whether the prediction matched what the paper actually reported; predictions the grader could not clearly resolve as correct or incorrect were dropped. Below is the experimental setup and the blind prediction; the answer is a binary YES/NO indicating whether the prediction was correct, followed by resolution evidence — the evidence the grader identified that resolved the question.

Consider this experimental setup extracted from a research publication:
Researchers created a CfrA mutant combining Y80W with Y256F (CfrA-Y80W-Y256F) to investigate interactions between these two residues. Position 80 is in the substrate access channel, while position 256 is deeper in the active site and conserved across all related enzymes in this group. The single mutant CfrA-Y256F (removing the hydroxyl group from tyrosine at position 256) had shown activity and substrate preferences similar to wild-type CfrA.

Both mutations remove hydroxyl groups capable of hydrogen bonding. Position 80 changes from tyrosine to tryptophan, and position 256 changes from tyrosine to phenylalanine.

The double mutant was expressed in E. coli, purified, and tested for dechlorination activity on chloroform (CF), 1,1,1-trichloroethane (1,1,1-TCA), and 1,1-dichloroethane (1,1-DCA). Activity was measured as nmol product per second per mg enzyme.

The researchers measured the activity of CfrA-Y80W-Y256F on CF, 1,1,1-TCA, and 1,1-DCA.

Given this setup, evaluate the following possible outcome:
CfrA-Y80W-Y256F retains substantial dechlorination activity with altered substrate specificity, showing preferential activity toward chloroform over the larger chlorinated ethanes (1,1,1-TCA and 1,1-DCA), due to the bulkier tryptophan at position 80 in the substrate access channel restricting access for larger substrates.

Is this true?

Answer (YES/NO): NO